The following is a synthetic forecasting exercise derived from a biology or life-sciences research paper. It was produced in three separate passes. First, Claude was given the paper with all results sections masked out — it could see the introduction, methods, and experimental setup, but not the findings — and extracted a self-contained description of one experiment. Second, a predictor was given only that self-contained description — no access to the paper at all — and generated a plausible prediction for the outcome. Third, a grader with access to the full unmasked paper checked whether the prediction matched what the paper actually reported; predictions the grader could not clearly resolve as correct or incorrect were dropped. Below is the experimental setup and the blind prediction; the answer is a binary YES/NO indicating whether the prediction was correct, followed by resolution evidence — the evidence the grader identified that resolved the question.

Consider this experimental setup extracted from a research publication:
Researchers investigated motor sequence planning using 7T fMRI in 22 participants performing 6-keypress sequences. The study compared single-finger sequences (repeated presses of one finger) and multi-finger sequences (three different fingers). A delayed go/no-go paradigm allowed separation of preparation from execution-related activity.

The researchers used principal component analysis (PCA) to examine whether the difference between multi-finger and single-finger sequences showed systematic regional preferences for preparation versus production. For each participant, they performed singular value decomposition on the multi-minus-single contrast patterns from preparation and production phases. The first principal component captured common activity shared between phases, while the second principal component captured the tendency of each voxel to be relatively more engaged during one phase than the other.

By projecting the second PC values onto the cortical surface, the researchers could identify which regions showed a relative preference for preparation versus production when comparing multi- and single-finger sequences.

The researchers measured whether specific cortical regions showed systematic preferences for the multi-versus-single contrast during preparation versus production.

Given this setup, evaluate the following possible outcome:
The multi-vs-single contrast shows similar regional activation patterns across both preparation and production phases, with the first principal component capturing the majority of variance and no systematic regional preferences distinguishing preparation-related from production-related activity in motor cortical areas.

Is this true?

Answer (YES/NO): NO